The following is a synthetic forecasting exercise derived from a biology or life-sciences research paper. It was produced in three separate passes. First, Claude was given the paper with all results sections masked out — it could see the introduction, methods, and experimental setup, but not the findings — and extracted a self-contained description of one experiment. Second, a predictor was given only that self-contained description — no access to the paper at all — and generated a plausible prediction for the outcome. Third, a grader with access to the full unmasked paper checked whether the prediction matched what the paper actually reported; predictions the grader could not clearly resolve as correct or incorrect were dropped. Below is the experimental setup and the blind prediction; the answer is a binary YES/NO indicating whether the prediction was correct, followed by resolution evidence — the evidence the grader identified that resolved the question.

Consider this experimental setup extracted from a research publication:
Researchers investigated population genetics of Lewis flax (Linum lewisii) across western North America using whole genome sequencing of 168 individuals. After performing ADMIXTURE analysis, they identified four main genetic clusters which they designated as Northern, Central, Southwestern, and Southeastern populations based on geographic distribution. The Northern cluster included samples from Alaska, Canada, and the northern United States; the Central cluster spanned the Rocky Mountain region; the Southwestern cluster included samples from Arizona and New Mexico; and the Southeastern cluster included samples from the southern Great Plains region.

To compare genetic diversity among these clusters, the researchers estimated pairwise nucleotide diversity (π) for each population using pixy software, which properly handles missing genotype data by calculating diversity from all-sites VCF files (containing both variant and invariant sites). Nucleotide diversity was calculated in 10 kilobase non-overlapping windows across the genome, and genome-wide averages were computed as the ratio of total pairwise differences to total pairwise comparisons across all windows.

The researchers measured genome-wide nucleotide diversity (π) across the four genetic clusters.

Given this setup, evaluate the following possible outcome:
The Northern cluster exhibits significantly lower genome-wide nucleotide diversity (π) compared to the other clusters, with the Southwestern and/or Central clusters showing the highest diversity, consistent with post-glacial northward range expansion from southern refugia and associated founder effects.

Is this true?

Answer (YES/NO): NO